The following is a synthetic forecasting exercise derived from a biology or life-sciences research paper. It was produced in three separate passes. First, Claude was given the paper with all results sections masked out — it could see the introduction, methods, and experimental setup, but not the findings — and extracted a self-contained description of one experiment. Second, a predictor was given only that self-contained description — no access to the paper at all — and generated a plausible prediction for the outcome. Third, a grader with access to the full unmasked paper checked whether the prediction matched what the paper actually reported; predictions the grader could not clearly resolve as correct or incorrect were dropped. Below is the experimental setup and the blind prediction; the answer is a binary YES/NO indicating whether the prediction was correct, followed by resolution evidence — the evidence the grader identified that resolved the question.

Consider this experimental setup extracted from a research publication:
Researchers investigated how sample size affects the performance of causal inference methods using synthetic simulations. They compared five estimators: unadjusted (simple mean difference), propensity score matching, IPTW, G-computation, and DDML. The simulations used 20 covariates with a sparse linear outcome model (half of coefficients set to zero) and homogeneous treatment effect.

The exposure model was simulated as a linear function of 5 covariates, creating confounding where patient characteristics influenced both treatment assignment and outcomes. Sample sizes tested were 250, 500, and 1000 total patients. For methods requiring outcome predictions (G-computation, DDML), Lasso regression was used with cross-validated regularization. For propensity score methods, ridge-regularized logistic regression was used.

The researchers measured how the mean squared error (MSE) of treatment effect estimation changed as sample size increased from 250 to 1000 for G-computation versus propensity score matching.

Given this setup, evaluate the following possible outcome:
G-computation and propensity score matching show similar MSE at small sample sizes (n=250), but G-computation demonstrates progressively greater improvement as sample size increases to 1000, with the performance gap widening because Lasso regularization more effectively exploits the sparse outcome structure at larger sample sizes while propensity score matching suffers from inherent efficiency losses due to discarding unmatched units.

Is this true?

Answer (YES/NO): YES